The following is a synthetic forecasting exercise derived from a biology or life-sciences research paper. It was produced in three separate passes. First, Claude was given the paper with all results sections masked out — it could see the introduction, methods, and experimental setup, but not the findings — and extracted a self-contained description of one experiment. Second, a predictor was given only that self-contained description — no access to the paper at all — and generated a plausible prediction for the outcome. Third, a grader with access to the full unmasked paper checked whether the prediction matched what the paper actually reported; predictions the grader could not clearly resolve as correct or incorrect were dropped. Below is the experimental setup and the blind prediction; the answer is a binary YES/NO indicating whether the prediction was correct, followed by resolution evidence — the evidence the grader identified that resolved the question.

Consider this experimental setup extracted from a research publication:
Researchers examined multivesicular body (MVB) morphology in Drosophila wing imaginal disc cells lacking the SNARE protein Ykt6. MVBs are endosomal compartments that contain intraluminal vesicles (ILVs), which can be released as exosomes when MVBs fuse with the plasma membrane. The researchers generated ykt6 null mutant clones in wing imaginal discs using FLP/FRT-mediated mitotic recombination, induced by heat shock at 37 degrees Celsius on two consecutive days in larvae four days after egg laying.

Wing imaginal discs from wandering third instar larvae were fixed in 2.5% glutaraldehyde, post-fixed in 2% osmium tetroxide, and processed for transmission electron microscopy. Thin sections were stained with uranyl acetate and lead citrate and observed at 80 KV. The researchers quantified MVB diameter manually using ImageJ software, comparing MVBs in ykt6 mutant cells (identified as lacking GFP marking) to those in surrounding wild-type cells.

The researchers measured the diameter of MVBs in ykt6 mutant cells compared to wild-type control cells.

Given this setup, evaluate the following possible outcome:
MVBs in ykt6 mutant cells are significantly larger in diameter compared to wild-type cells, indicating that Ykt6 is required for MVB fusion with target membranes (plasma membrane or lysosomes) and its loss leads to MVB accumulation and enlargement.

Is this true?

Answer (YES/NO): NO